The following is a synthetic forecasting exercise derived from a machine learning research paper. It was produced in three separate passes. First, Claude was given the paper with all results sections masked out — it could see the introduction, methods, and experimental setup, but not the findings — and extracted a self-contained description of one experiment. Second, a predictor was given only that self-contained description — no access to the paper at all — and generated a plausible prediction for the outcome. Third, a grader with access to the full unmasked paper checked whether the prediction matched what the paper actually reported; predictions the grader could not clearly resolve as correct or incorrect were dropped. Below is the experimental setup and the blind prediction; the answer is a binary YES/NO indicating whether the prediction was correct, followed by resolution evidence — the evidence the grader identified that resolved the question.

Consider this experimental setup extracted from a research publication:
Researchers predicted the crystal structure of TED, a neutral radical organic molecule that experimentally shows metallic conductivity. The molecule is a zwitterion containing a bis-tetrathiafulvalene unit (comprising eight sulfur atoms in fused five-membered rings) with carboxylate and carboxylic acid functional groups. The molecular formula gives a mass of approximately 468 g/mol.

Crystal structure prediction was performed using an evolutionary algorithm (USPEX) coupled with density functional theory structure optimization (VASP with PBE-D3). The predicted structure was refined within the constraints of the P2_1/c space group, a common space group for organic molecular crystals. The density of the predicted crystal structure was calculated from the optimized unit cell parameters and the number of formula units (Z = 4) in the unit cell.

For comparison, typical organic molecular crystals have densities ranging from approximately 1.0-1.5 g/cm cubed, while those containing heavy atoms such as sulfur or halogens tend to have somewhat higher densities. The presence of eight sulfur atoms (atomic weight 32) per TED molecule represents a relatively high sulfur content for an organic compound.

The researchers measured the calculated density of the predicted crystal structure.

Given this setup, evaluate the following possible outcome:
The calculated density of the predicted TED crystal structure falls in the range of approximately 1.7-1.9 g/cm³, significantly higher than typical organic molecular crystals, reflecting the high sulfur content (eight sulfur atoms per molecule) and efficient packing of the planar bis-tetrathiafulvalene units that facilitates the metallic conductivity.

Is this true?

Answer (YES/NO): NO